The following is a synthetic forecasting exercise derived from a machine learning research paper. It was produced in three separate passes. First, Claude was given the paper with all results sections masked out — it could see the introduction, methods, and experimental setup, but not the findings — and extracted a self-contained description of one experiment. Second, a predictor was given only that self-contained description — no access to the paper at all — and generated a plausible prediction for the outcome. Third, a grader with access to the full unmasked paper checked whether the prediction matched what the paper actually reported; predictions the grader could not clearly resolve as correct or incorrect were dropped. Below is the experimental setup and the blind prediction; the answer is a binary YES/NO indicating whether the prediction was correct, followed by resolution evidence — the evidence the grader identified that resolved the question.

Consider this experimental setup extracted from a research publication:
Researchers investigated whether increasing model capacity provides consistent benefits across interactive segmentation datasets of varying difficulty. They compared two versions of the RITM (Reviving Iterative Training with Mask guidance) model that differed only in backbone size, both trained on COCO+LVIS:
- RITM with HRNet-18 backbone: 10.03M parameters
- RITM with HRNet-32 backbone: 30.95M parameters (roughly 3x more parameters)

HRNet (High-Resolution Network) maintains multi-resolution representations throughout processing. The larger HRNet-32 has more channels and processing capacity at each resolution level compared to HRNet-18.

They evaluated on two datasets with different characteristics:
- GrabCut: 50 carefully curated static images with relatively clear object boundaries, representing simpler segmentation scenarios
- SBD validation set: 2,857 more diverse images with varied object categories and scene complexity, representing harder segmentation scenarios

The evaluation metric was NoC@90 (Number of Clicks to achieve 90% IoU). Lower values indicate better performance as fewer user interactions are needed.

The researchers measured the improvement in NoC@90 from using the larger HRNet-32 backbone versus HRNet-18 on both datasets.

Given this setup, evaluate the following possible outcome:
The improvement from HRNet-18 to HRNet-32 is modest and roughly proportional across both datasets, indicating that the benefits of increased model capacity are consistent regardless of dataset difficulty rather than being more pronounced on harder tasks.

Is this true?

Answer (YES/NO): NO